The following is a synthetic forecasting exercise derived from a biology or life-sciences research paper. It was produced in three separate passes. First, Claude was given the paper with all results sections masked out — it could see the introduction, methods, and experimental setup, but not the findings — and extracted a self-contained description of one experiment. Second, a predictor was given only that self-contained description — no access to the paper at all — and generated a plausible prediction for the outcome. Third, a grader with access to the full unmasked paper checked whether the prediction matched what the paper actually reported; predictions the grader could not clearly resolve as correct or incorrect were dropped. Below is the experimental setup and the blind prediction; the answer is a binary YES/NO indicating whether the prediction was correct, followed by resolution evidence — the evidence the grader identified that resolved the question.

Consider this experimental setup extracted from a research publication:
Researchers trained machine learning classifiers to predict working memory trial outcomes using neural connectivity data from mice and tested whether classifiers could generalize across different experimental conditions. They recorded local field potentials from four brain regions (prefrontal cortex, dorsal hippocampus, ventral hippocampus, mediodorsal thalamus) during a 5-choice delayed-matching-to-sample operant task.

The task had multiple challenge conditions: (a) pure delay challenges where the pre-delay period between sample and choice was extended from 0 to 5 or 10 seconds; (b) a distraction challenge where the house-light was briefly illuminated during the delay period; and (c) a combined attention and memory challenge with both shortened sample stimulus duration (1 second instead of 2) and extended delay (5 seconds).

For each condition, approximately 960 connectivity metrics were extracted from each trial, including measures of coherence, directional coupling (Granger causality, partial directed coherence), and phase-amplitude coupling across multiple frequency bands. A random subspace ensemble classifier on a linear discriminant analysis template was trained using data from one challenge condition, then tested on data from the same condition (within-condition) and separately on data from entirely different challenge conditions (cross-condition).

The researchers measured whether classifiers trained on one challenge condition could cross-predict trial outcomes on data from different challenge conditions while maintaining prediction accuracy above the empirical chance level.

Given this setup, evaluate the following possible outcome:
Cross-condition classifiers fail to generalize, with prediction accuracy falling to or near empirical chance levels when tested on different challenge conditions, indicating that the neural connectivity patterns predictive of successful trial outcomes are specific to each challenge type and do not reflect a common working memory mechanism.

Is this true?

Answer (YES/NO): NO